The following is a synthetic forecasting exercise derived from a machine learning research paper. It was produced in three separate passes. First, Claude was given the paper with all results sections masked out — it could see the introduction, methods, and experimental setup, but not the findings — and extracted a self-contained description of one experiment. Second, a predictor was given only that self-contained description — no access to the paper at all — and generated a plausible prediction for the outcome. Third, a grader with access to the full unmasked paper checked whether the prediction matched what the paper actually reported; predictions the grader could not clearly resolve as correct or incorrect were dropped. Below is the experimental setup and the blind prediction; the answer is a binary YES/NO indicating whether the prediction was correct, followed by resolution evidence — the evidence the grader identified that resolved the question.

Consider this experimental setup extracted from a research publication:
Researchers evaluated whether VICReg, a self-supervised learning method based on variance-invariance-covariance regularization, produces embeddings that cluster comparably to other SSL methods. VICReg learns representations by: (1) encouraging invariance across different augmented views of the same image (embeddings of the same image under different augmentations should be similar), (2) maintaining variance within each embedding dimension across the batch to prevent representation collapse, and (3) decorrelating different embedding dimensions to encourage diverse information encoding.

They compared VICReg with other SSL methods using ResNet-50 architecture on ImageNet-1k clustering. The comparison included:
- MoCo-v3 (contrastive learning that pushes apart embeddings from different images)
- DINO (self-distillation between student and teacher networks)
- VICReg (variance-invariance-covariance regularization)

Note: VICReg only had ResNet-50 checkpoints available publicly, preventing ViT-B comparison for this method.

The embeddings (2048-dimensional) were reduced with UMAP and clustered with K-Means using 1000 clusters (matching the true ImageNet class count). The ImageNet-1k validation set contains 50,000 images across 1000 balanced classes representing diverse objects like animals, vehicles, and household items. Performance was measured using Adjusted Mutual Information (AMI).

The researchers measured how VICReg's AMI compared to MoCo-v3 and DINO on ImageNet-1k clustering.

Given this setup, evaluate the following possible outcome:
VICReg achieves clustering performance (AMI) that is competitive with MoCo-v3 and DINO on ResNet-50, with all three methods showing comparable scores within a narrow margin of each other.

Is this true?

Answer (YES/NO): YES